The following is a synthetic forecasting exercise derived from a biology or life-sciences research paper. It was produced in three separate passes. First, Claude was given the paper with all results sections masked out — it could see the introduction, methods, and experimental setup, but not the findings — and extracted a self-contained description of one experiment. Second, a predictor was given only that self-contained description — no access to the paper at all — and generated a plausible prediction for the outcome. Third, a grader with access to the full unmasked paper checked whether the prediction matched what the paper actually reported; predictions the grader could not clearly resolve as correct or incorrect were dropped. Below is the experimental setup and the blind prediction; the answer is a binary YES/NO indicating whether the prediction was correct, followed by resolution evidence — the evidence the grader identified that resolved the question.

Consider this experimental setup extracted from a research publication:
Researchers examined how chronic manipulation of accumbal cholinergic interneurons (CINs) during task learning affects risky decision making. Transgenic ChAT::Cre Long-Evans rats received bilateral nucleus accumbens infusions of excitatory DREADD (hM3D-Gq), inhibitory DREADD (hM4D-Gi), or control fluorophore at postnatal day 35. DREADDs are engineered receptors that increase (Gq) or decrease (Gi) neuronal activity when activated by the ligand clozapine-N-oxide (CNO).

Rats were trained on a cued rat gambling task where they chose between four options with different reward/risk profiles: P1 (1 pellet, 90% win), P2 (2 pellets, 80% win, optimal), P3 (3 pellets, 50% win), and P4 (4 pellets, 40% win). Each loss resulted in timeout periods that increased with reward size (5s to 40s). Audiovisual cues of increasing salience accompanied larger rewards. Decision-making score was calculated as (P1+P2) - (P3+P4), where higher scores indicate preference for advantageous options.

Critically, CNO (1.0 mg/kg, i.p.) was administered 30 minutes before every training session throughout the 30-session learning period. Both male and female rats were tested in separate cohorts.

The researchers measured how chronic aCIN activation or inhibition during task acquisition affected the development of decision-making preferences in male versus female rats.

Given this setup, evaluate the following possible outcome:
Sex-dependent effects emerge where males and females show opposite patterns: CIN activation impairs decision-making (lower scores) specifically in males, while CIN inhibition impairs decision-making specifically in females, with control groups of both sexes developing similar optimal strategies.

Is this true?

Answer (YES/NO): NO